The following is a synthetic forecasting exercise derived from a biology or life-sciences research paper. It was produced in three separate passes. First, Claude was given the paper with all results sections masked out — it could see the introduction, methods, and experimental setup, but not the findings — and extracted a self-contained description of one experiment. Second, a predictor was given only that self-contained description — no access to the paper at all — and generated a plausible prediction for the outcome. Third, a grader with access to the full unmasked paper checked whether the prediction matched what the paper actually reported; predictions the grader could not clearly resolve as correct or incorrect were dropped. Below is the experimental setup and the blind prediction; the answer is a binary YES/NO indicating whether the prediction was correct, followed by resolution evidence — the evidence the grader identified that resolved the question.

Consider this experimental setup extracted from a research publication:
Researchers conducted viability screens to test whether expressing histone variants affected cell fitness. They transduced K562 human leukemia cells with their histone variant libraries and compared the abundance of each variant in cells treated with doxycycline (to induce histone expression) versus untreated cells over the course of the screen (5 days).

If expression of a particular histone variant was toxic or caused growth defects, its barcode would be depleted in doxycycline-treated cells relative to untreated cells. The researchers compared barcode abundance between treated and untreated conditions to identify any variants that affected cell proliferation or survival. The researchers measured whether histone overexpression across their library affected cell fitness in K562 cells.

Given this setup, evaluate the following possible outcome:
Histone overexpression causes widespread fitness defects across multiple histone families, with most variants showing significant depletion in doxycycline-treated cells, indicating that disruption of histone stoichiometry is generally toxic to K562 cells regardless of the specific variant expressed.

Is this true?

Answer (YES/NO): NO